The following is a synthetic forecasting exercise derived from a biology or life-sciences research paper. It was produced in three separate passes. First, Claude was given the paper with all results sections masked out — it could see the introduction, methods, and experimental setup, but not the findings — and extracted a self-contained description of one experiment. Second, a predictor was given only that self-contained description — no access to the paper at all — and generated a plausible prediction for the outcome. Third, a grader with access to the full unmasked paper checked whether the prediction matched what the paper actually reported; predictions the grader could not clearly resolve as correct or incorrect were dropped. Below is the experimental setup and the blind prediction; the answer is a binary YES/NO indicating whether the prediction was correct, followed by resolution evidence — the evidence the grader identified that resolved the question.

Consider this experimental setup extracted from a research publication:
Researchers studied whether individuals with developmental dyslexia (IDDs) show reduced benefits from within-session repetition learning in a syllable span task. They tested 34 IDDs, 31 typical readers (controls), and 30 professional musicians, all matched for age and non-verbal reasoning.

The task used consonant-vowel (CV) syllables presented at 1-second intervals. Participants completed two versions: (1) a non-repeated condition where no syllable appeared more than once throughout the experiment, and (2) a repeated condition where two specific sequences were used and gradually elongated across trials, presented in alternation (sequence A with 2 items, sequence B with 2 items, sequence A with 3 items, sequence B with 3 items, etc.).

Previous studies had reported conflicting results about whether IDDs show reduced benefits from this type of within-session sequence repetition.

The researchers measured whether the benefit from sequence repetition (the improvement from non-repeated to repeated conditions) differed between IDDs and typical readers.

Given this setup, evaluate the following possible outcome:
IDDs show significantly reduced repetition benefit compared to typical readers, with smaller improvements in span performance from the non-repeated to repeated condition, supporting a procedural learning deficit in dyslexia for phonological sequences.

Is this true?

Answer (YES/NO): NO